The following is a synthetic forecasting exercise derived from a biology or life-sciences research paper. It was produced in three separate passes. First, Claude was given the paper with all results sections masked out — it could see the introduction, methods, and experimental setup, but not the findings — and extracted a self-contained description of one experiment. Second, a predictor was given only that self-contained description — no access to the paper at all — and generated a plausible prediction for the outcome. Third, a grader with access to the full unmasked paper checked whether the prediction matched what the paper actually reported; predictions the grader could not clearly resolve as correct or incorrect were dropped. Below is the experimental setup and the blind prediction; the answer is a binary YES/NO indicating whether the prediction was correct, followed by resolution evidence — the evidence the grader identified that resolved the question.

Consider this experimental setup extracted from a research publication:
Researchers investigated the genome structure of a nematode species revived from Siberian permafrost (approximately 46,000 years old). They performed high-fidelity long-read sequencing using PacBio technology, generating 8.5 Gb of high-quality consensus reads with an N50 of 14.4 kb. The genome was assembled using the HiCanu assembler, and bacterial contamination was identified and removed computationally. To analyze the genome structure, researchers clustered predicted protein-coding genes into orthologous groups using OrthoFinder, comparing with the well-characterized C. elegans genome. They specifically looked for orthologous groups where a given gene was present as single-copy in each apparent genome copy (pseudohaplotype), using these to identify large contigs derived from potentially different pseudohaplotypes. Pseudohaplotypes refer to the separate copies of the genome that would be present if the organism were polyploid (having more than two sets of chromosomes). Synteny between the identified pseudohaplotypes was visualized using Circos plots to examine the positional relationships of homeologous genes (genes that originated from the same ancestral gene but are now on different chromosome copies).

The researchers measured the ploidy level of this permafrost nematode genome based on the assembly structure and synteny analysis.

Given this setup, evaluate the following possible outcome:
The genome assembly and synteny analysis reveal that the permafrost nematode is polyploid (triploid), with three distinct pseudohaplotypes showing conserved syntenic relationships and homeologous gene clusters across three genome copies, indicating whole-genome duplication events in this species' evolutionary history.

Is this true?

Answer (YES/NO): NO